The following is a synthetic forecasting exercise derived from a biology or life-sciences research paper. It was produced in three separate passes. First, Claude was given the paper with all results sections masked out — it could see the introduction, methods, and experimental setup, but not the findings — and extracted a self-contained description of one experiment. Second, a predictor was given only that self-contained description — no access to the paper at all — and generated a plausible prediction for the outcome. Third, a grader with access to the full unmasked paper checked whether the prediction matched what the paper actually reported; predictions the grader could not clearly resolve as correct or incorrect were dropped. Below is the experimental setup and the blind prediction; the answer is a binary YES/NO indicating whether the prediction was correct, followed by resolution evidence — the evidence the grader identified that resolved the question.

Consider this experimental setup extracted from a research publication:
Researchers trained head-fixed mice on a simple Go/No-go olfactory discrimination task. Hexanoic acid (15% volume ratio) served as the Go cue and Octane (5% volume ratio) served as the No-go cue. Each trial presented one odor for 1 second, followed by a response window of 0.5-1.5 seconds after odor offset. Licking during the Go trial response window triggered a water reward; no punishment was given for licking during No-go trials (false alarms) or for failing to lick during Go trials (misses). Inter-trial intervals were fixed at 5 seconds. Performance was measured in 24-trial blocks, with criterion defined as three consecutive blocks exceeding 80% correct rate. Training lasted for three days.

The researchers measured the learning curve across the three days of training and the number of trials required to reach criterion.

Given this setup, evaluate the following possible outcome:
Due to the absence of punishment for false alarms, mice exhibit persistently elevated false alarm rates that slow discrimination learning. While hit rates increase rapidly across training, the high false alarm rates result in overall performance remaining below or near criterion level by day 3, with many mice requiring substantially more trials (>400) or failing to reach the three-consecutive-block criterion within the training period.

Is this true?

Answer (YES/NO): NO